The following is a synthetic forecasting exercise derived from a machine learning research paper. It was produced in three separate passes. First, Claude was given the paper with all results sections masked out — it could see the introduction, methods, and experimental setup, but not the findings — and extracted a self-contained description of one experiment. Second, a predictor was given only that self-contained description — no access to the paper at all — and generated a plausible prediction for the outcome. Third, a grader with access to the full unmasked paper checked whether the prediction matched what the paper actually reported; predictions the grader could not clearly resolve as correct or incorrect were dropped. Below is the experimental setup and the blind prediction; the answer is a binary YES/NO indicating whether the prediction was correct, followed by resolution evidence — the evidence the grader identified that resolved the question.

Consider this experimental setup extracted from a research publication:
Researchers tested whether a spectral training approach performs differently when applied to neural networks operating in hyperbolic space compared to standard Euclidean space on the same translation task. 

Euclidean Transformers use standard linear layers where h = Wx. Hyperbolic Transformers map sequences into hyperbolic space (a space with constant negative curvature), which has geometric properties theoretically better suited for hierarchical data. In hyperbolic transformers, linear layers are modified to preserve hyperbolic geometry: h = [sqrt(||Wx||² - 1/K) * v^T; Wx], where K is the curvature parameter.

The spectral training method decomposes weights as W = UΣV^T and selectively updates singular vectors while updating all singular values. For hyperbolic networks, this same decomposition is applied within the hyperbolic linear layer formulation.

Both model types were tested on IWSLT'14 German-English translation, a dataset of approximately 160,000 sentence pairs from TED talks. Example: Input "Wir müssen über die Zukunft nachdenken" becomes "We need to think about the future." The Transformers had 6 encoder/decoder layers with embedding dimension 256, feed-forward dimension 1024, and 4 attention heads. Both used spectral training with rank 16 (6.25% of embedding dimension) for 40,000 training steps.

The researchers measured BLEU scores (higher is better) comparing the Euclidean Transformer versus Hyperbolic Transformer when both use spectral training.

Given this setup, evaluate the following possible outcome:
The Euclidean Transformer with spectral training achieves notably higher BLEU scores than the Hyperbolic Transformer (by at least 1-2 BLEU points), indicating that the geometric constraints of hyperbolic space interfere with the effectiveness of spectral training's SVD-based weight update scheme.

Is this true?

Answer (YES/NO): NO